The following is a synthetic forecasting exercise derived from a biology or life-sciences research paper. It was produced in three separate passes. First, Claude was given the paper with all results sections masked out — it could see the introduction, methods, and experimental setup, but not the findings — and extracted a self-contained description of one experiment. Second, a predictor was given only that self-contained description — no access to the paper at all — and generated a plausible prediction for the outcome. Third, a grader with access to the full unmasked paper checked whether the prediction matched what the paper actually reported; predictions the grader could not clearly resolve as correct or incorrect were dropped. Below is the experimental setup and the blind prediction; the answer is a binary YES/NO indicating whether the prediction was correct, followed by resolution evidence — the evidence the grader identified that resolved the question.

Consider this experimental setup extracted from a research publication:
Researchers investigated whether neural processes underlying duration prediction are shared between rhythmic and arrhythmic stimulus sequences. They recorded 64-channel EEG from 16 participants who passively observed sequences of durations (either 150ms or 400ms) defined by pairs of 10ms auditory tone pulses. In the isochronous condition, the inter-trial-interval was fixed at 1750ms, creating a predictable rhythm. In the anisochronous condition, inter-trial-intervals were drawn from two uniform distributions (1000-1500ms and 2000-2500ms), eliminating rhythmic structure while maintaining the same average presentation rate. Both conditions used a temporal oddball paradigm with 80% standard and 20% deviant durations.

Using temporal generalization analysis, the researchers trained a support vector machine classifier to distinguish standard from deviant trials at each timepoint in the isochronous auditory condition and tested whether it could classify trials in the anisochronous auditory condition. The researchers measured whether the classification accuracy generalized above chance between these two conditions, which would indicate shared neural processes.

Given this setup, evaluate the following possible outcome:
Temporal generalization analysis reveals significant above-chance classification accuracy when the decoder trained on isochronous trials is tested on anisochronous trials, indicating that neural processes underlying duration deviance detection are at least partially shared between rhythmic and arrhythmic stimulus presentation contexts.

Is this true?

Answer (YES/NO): YES